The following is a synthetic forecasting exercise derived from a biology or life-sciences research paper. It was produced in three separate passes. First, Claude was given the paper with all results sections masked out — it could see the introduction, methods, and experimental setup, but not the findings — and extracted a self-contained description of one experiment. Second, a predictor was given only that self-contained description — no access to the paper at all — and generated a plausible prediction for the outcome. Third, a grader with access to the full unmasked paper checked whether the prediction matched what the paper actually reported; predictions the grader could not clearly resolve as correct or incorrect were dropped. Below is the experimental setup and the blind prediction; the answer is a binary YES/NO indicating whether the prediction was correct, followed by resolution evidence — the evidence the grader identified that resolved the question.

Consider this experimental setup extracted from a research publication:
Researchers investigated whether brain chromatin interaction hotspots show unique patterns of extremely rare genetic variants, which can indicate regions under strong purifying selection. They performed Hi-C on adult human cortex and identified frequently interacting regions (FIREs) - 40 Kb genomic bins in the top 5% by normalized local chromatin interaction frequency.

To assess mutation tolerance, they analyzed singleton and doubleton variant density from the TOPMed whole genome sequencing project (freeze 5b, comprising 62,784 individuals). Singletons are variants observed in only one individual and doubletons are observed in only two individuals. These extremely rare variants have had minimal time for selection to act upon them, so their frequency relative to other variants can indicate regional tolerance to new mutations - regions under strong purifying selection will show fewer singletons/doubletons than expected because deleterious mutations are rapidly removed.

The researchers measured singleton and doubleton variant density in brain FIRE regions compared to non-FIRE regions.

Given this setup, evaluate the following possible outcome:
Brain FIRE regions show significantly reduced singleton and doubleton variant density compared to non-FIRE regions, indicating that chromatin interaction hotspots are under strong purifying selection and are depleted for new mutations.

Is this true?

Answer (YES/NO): YES